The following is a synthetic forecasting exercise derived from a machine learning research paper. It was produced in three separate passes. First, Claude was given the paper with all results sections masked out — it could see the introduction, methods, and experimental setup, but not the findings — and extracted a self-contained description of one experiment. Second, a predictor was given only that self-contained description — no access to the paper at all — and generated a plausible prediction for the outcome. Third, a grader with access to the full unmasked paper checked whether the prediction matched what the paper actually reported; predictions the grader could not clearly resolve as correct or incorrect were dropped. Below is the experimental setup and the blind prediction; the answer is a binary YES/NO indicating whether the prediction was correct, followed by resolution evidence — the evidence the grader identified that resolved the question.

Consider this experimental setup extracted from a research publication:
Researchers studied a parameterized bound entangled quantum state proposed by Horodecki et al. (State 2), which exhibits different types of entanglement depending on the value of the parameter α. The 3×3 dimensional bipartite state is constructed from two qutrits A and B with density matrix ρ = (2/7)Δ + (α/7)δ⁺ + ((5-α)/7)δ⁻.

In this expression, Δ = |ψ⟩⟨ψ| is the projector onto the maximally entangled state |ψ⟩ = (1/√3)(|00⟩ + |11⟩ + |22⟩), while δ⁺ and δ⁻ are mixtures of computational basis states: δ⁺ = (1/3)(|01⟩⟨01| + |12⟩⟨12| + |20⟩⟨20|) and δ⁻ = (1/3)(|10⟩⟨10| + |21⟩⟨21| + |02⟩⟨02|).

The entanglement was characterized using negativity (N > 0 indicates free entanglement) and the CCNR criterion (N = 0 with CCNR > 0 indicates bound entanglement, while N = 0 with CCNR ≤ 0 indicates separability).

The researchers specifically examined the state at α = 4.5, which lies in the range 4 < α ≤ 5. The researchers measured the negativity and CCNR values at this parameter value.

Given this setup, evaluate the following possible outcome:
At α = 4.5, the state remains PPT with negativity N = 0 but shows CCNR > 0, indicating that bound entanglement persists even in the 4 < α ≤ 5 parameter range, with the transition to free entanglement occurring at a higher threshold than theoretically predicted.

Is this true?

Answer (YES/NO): NO